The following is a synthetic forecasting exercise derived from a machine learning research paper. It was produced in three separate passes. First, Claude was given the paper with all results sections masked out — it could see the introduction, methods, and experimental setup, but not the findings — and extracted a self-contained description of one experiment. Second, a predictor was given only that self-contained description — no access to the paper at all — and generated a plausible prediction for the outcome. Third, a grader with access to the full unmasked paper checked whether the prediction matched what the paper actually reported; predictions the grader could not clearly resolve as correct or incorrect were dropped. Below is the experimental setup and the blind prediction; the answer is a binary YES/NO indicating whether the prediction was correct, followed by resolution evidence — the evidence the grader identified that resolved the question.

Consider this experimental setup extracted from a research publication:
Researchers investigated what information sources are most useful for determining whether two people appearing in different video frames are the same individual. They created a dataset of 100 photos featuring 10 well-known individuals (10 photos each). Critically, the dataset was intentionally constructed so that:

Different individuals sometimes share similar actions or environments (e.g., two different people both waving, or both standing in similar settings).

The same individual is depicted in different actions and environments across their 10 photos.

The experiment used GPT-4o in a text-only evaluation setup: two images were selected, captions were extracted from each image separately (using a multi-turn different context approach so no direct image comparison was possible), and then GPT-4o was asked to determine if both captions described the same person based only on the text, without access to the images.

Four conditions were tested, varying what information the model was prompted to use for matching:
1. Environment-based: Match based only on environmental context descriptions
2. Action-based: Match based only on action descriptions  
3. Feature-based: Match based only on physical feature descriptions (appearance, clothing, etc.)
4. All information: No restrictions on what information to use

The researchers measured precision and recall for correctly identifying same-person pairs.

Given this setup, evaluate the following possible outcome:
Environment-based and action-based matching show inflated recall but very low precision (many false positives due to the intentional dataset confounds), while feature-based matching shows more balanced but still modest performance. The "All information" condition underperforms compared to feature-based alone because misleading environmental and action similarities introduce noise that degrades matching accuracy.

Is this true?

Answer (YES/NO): NO